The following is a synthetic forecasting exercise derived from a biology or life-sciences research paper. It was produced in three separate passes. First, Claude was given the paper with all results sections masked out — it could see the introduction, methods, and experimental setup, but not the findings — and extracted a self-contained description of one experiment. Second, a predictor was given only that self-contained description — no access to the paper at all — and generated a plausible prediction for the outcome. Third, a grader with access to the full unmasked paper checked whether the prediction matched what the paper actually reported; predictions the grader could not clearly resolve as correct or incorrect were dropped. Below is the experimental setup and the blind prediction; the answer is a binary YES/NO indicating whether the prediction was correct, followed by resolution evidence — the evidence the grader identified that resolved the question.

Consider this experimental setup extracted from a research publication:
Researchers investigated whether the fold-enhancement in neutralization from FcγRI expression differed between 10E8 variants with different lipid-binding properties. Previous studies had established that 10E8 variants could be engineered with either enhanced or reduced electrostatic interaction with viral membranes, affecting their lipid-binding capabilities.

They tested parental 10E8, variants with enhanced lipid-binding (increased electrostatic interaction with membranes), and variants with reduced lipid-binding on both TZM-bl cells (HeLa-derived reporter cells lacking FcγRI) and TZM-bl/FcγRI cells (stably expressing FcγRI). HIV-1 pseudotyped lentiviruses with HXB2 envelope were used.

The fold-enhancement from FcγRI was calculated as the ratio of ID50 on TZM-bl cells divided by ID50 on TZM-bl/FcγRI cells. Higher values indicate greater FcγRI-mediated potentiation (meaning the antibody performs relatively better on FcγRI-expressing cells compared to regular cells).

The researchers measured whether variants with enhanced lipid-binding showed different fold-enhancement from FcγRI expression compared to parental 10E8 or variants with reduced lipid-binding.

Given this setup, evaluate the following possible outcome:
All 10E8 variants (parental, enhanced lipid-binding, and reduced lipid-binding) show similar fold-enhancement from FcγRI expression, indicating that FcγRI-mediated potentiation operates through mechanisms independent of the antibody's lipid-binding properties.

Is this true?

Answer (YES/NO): NO